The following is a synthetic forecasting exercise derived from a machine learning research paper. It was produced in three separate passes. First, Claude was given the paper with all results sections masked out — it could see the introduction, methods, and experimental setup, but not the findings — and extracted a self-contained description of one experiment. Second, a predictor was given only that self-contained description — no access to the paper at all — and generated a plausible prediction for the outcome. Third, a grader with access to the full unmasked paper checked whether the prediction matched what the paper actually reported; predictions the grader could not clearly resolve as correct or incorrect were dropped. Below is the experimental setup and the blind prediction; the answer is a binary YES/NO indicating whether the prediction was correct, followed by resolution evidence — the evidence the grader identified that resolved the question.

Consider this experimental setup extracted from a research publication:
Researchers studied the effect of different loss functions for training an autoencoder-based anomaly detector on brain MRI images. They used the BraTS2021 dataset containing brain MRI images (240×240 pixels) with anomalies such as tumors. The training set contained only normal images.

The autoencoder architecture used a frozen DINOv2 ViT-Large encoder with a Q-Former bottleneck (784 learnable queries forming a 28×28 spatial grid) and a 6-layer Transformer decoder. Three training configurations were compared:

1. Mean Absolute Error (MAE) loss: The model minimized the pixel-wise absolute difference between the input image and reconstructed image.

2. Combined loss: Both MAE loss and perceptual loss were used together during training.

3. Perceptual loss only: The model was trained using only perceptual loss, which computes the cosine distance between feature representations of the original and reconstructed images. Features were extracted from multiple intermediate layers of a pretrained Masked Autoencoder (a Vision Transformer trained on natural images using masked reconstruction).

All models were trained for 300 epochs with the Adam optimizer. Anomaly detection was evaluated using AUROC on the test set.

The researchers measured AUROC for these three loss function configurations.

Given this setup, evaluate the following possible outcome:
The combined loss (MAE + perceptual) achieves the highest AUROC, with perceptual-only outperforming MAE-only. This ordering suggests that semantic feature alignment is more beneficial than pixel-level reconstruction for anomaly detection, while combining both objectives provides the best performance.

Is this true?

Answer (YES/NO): NO